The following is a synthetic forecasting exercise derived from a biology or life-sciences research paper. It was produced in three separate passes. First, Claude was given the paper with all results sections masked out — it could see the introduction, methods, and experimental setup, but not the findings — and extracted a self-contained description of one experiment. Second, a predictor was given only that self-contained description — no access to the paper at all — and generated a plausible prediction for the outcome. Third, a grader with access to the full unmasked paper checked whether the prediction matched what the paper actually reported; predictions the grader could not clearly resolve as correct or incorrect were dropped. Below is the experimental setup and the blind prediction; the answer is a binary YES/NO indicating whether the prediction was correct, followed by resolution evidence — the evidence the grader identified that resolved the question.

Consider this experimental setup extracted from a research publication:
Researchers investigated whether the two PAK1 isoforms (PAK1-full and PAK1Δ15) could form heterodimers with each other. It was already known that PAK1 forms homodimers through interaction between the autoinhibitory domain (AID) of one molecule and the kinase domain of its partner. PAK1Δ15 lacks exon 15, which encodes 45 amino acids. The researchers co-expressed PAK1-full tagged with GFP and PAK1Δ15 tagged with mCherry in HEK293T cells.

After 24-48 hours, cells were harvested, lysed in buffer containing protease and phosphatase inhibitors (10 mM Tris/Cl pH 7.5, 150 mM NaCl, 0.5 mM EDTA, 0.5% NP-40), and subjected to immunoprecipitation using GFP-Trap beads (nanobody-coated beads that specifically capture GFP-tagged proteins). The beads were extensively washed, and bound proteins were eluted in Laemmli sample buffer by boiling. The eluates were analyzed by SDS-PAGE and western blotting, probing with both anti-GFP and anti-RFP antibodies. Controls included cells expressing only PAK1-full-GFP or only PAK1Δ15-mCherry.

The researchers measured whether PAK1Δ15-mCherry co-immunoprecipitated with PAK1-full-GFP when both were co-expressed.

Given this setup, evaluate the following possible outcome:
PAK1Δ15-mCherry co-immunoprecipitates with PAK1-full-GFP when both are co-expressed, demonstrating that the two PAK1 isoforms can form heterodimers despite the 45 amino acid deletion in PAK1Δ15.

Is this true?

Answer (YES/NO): YES